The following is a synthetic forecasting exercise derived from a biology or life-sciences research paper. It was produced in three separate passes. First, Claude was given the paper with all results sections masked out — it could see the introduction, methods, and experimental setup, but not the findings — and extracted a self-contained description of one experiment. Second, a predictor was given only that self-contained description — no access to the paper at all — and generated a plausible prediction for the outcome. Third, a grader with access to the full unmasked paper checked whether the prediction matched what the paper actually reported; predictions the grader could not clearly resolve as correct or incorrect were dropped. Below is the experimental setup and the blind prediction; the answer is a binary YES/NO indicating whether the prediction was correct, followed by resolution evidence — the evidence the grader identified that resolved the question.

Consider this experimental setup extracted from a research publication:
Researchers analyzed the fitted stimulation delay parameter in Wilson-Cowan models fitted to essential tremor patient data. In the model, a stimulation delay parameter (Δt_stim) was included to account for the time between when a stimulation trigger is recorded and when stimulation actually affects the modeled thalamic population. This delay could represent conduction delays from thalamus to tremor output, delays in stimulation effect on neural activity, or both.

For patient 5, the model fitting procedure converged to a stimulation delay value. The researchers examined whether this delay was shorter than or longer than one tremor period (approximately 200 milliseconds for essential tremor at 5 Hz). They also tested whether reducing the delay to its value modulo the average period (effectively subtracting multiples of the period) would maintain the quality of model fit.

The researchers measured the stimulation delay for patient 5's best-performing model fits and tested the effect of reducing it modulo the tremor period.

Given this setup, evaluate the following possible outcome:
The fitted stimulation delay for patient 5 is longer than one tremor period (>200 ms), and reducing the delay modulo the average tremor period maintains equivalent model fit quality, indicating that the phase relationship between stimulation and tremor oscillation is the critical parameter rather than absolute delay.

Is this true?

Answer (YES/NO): NO